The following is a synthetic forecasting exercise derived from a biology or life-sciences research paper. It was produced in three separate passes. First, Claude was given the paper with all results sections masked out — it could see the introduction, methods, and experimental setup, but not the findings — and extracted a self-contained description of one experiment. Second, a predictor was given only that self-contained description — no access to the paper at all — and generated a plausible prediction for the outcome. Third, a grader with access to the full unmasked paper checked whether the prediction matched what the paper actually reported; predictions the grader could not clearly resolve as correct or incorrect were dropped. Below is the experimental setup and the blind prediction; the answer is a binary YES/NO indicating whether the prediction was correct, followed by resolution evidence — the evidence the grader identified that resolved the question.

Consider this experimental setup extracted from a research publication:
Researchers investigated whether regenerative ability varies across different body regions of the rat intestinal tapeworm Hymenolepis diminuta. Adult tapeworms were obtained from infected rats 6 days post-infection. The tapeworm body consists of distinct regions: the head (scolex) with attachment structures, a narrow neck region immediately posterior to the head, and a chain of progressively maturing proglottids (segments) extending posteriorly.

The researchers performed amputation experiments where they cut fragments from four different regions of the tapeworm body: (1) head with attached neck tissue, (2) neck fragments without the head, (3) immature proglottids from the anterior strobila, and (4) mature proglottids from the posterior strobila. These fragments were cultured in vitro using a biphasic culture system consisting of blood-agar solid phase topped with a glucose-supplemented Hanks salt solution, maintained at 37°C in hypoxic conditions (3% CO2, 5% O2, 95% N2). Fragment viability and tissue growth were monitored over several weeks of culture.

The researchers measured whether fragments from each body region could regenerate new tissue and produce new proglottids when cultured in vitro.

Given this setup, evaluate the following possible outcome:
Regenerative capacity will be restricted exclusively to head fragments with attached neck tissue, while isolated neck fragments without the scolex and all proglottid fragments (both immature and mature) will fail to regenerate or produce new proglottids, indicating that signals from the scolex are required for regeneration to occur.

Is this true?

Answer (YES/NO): NO